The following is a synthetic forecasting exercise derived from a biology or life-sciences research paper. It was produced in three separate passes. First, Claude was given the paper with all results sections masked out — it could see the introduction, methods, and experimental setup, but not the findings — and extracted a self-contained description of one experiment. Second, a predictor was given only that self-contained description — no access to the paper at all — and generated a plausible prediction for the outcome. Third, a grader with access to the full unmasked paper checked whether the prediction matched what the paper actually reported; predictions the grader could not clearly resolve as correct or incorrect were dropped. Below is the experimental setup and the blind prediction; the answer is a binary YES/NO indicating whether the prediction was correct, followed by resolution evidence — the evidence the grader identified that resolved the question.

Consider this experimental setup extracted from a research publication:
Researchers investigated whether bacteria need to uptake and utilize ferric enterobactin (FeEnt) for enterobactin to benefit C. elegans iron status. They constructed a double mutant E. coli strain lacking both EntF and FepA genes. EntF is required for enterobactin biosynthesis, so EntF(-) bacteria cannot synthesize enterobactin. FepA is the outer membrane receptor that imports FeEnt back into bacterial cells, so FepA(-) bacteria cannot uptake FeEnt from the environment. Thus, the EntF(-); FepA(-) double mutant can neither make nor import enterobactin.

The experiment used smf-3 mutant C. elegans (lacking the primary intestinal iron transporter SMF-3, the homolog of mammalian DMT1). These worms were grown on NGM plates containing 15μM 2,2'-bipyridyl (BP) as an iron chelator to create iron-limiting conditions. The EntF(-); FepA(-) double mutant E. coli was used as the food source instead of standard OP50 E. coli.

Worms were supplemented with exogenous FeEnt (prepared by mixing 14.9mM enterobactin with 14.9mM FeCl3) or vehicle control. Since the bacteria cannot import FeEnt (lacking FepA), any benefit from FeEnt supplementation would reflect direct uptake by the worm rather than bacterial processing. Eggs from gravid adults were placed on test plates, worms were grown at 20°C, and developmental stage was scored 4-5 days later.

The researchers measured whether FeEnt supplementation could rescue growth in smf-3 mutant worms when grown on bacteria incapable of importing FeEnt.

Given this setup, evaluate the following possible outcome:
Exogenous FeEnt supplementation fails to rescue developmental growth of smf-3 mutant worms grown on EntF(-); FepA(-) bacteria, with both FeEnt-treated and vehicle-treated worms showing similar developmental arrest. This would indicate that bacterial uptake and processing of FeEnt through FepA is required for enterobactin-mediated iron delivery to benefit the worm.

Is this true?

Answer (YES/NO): NO